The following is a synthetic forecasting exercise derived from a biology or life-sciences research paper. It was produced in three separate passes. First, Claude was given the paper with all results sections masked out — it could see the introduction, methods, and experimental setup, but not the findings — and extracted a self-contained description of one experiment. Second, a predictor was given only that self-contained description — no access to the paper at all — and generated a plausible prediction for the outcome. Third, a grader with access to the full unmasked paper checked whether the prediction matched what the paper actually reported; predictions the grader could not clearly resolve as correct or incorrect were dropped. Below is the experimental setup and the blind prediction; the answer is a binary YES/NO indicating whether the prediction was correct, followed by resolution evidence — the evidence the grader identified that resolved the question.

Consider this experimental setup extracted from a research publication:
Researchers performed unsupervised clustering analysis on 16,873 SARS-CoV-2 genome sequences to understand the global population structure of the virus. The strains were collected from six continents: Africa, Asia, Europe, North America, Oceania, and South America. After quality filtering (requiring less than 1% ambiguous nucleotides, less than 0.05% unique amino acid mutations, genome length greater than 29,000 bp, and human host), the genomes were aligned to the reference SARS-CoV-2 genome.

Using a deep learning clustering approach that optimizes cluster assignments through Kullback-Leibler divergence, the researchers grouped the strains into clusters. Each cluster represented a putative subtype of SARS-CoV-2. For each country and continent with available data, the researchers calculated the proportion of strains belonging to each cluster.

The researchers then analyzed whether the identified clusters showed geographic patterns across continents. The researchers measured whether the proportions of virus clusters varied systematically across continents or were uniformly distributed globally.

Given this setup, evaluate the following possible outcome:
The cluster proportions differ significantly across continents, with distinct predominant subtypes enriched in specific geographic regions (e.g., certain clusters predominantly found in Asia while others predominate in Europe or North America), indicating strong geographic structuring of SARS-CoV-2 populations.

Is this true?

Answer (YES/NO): YES